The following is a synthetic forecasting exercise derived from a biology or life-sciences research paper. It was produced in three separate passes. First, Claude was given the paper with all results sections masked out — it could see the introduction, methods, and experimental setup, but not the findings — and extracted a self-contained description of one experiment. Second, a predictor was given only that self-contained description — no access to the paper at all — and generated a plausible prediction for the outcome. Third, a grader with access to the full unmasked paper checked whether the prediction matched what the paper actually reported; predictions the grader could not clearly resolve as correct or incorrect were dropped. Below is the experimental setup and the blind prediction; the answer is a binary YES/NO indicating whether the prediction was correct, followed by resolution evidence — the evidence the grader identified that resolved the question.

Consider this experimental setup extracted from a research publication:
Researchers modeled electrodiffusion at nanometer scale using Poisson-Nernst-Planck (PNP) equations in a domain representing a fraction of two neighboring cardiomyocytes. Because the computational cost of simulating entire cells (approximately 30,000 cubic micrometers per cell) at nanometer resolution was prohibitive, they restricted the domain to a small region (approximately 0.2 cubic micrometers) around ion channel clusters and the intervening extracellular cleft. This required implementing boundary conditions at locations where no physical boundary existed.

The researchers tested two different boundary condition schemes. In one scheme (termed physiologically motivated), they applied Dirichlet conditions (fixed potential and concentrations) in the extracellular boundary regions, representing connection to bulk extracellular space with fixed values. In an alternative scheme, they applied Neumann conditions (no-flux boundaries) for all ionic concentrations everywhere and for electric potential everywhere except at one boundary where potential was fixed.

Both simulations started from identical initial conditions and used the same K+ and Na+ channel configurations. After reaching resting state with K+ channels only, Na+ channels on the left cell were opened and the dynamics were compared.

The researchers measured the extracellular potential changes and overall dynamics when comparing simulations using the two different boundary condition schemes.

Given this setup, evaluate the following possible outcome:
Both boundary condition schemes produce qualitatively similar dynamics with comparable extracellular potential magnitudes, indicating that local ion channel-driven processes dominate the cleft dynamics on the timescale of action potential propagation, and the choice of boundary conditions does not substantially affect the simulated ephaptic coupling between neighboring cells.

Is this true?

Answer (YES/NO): YES